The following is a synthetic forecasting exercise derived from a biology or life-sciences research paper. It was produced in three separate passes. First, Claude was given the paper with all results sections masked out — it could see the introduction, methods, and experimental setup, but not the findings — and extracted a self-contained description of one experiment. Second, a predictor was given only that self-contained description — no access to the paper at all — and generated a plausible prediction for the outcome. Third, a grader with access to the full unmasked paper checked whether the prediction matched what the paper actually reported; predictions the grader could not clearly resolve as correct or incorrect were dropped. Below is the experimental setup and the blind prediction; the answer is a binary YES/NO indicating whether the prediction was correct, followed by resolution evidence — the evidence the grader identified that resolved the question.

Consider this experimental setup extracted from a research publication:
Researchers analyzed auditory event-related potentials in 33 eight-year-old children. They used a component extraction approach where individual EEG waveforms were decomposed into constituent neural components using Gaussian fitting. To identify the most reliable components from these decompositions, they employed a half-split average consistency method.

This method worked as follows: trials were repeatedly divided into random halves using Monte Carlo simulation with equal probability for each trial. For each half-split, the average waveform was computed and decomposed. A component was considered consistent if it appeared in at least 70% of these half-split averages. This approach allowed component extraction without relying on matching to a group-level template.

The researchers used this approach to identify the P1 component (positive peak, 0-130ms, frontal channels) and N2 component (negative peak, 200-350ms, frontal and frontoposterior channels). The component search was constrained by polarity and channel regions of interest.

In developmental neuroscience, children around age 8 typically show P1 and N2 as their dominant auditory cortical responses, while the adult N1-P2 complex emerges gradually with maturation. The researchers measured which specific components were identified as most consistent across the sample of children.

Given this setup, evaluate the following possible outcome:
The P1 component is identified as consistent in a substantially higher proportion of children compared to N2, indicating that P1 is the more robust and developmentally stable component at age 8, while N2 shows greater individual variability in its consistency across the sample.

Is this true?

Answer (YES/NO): NO